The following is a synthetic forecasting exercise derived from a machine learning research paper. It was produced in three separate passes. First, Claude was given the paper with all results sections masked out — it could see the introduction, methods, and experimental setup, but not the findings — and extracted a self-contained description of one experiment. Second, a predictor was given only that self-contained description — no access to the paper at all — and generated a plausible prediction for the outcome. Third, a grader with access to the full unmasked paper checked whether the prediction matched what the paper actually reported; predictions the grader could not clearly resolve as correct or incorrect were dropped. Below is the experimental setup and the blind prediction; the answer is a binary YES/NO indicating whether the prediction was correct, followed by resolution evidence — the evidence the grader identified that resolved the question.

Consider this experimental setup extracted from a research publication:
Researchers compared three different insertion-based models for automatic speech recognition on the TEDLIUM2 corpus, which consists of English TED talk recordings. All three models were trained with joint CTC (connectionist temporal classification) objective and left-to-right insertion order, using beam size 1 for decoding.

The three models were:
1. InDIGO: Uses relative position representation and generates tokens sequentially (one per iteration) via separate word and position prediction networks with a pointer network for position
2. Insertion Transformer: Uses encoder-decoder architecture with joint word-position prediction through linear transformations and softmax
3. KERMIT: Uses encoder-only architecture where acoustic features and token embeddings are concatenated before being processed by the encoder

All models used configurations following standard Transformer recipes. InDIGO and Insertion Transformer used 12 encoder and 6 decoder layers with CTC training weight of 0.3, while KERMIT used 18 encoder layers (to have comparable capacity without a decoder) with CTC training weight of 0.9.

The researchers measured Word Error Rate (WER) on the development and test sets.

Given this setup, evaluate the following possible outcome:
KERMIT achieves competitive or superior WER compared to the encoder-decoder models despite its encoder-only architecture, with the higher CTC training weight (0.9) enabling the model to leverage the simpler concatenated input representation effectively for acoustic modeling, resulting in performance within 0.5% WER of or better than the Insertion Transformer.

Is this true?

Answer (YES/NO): NO